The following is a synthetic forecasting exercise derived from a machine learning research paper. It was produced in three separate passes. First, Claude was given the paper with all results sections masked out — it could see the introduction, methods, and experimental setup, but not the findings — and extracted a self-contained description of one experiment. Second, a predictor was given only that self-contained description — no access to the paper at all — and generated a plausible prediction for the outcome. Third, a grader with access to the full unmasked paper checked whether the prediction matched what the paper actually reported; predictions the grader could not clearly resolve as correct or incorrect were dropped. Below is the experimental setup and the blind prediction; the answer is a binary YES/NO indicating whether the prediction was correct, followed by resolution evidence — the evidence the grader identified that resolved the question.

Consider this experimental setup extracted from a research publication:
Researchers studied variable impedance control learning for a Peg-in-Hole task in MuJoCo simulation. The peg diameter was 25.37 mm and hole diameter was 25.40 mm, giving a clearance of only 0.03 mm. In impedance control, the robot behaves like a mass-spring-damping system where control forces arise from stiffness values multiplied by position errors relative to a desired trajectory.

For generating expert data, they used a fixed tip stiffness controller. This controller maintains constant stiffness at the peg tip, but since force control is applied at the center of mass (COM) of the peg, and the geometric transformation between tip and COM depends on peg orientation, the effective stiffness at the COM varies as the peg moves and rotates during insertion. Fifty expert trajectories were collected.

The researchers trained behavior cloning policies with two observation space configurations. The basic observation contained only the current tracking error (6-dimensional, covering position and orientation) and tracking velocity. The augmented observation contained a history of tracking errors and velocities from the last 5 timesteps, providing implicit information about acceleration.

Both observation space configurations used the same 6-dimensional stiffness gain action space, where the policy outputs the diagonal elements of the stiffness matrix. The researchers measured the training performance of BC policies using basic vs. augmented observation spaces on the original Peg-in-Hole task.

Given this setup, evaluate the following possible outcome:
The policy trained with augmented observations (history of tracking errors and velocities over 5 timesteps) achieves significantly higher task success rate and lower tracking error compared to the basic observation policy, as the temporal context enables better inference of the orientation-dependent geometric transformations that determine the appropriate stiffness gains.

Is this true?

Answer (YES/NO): NO